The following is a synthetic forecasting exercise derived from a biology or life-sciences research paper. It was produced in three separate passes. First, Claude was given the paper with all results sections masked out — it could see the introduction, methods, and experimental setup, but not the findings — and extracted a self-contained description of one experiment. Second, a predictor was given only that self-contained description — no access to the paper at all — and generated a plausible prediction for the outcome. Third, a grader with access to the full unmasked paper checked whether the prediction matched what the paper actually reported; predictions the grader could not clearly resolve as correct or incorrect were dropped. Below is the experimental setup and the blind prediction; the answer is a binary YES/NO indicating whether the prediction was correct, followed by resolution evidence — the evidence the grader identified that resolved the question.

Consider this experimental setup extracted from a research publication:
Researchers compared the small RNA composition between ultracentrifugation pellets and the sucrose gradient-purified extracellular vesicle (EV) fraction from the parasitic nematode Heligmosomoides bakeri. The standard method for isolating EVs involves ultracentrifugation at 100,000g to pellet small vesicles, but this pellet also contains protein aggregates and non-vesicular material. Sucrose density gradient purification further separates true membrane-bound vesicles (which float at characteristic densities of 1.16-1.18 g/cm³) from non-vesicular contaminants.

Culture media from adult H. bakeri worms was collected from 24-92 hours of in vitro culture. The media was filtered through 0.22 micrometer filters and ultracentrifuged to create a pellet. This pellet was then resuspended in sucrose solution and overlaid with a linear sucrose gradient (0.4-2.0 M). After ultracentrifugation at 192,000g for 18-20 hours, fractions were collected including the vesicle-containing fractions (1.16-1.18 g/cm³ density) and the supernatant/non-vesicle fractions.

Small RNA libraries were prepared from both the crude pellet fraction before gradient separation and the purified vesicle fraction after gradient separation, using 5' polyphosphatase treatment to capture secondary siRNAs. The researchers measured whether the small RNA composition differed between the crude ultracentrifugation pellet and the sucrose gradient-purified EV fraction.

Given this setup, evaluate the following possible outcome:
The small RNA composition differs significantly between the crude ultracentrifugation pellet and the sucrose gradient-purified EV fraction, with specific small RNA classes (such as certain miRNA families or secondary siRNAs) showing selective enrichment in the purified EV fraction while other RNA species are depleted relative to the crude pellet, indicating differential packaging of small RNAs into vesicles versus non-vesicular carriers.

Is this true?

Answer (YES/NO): YES